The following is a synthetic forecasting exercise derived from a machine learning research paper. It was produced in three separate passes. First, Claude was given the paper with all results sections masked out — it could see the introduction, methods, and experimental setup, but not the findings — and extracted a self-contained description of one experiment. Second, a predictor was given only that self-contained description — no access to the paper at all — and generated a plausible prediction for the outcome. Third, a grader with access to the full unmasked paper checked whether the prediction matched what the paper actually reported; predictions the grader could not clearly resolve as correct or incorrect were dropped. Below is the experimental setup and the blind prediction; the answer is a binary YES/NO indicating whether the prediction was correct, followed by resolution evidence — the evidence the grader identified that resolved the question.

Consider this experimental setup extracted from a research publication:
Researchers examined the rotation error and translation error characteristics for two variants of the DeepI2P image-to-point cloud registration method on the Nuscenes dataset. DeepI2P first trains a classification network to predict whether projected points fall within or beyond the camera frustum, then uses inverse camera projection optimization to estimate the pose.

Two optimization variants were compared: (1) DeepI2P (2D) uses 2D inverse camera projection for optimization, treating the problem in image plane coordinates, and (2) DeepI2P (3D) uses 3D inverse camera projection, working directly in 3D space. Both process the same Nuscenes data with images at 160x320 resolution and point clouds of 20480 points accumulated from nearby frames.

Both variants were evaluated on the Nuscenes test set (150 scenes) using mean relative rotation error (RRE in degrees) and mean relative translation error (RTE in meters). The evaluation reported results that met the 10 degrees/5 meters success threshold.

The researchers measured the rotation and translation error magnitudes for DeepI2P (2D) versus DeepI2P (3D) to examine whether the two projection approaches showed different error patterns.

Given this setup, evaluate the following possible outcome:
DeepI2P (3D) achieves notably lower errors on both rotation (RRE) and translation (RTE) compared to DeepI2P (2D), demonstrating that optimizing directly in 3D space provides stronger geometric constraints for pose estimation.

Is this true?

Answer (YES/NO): NO